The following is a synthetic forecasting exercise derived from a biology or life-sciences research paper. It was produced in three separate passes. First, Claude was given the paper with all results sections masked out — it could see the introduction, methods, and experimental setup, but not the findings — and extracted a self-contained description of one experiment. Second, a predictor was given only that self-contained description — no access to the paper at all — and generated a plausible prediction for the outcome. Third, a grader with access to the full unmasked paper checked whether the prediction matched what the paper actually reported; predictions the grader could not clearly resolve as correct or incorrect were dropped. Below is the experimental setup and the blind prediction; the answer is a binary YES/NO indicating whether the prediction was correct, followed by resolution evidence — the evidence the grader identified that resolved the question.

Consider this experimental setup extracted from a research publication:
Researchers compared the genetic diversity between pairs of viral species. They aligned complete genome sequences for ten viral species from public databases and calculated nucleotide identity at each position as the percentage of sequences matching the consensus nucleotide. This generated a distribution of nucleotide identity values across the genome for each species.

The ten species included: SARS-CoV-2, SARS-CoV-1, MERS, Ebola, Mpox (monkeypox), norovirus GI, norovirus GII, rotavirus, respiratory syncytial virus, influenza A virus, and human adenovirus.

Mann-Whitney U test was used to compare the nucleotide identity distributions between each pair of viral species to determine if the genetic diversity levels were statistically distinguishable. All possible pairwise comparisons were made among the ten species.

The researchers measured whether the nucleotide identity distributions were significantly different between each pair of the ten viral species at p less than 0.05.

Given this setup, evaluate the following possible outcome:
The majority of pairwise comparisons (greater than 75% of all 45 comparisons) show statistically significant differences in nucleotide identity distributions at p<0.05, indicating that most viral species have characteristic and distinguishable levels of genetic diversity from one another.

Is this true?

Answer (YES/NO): YES